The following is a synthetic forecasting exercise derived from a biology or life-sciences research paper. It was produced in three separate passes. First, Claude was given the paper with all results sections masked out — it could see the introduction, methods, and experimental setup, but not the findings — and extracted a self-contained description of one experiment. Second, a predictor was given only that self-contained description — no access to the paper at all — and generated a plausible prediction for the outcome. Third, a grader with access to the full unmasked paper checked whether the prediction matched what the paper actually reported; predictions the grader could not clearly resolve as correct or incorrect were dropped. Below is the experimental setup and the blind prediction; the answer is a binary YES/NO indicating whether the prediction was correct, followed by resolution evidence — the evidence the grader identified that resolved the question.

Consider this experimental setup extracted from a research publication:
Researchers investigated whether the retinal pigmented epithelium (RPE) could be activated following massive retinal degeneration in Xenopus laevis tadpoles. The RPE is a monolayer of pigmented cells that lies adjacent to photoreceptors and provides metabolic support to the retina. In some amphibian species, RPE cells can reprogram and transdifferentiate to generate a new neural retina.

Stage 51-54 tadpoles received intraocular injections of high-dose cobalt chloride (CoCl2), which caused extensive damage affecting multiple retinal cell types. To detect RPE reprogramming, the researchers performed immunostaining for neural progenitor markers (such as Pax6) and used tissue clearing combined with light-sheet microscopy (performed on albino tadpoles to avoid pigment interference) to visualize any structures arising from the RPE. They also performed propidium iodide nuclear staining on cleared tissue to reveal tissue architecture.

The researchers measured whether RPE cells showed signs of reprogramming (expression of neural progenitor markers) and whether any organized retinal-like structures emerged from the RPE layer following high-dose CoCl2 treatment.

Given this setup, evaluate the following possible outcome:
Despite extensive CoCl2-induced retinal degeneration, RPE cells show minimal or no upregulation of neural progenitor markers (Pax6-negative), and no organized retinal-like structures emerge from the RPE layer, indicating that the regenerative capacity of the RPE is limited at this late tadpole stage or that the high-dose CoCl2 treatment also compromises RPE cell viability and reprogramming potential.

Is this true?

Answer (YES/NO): NO